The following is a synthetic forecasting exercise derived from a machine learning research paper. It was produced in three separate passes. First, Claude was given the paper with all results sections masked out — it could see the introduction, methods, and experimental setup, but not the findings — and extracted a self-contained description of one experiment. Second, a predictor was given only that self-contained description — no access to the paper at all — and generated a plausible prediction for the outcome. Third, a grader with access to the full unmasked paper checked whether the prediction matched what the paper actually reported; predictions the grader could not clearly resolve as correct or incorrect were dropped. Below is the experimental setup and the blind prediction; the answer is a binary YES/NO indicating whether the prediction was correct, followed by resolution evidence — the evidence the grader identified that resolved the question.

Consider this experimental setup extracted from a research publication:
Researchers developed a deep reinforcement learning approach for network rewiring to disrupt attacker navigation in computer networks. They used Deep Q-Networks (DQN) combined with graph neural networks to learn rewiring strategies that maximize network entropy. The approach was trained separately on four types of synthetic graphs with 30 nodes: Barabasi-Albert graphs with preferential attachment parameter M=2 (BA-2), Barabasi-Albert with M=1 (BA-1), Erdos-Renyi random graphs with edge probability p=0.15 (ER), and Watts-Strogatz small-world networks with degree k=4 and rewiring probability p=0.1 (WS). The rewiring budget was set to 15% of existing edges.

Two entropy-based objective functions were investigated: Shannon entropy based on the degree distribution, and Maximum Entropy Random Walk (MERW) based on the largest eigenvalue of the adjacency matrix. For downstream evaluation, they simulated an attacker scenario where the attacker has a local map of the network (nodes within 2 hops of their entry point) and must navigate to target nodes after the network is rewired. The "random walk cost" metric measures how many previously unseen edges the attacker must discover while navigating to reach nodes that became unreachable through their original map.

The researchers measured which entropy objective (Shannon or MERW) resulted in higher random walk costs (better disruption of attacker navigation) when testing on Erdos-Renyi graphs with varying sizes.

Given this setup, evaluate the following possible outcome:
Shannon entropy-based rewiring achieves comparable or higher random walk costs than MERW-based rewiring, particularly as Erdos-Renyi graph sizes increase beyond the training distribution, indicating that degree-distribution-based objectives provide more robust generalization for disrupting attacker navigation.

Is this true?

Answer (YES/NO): NO